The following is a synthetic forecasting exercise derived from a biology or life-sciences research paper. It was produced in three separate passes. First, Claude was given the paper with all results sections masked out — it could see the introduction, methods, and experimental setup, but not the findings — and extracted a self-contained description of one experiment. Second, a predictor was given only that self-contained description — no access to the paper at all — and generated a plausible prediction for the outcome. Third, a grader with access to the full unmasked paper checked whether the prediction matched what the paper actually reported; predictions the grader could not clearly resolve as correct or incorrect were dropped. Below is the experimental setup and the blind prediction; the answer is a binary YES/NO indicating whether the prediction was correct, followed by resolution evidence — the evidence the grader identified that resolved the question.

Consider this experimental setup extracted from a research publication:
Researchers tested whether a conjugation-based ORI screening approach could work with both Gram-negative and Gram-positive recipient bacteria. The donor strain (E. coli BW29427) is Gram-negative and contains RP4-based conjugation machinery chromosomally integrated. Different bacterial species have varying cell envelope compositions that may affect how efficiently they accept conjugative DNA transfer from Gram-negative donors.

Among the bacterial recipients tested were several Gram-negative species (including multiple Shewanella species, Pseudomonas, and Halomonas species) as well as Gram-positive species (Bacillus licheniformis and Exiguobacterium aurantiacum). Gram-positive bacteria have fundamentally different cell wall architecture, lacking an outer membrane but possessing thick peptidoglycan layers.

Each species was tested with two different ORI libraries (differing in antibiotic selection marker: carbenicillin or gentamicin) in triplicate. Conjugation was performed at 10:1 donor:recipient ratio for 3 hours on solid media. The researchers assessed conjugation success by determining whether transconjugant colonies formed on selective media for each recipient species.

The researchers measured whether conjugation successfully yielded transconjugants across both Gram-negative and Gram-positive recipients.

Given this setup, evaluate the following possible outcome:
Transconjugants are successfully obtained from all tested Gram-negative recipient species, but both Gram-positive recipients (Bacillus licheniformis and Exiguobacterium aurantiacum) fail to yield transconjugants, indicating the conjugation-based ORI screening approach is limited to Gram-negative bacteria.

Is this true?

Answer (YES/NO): NO